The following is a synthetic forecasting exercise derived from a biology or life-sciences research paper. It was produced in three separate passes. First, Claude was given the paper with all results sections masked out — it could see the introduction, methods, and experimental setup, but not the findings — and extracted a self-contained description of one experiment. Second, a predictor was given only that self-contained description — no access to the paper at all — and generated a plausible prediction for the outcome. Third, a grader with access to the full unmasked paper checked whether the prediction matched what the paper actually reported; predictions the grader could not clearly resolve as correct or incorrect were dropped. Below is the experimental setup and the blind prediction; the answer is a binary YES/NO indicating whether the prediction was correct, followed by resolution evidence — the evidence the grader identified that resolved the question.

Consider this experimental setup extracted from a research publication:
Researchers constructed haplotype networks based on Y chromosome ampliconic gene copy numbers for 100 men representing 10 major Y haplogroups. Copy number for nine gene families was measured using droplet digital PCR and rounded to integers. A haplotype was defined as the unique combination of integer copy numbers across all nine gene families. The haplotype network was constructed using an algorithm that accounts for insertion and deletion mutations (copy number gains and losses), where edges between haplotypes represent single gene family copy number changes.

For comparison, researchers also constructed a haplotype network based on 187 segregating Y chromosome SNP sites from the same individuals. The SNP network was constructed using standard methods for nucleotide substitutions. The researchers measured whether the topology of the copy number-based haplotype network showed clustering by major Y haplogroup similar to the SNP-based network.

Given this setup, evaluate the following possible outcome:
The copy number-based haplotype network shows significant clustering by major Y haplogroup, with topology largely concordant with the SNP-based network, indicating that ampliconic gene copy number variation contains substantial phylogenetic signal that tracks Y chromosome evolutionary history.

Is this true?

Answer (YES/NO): NO